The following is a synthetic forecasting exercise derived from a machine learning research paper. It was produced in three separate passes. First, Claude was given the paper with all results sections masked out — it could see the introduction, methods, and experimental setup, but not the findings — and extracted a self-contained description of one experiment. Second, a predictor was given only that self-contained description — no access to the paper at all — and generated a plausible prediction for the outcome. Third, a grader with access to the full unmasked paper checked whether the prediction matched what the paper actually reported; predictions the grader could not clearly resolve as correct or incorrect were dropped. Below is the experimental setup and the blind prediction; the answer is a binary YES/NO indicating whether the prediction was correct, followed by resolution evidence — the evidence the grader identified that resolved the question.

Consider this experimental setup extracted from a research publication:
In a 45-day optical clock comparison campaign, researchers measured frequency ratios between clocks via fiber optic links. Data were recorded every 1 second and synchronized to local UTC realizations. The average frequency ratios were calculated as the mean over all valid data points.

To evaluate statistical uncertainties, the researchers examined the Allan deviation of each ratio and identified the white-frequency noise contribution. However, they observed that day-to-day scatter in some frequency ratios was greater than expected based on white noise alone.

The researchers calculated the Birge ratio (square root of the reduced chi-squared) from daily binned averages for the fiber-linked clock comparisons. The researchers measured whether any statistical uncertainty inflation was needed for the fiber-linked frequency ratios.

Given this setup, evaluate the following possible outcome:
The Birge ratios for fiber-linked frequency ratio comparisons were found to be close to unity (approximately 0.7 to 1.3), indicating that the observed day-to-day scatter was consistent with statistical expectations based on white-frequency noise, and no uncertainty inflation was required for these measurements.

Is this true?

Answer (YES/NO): NO